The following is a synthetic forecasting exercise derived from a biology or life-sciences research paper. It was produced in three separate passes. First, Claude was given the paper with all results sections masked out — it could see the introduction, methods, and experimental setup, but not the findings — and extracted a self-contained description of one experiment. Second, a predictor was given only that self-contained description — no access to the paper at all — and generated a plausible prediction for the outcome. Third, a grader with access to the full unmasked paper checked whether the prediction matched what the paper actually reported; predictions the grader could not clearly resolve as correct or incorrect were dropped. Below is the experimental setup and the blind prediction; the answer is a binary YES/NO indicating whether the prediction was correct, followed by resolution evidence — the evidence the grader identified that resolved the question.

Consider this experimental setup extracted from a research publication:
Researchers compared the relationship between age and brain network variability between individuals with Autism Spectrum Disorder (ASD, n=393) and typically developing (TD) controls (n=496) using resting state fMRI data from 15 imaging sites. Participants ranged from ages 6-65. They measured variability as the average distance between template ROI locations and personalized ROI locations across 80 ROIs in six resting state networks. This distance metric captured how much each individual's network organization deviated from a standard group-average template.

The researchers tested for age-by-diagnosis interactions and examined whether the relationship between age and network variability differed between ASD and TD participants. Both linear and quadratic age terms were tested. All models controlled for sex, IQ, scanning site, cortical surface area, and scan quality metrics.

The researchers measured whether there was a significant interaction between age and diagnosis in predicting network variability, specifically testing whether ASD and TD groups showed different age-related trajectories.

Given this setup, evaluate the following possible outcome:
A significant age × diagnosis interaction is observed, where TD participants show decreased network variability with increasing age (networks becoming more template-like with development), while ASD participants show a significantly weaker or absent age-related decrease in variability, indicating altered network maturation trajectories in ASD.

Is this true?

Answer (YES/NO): YES